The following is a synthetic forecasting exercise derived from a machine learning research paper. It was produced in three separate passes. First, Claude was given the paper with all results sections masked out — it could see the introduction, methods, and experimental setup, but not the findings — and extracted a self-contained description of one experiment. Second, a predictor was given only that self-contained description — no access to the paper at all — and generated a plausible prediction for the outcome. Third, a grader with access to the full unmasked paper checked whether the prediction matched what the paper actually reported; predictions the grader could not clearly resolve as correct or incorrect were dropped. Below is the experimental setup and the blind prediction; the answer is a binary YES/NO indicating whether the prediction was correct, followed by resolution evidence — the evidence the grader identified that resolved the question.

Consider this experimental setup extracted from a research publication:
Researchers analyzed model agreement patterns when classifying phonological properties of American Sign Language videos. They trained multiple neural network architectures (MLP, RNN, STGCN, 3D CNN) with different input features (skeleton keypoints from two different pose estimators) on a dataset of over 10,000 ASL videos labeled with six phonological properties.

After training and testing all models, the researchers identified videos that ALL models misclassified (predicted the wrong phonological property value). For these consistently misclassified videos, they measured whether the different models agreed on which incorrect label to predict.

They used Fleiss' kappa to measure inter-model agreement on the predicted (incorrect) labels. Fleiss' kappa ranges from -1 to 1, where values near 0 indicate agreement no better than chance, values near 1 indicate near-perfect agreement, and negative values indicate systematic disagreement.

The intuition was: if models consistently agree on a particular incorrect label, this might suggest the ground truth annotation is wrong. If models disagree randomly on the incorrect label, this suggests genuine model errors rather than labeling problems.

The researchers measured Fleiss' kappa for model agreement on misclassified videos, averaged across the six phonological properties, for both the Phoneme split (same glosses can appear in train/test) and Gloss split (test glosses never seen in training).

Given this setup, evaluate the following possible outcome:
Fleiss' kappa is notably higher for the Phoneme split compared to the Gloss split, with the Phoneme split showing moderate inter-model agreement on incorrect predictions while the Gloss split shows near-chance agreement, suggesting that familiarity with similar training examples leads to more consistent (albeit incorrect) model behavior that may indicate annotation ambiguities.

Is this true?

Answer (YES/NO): NO